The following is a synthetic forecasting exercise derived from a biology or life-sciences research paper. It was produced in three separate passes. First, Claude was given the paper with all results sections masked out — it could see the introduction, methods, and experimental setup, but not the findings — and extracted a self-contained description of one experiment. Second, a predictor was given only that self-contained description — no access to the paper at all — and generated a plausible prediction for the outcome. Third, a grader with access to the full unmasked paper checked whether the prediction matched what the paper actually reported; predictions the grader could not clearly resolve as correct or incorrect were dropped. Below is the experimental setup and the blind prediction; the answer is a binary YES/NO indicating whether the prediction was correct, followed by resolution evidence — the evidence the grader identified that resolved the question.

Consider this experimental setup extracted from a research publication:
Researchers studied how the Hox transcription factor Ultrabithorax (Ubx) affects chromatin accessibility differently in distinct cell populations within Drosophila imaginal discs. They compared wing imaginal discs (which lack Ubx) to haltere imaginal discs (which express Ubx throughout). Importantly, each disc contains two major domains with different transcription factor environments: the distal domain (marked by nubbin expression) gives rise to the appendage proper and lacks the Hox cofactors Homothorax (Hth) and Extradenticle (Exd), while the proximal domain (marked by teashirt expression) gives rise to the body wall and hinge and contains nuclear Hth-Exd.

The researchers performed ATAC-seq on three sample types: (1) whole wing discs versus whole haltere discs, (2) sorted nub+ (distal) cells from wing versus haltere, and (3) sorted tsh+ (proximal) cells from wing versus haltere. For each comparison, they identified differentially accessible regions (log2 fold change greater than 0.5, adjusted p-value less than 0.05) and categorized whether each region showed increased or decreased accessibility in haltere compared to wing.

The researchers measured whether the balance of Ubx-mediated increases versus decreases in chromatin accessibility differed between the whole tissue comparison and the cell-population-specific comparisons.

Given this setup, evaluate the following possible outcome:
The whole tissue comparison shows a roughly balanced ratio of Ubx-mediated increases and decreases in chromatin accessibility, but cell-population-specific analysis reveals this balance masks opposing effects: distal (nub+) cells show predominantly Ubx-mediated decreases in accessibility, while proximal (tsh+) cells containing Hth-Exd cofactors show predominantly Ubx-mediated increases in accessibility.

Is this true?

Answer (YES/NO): NO